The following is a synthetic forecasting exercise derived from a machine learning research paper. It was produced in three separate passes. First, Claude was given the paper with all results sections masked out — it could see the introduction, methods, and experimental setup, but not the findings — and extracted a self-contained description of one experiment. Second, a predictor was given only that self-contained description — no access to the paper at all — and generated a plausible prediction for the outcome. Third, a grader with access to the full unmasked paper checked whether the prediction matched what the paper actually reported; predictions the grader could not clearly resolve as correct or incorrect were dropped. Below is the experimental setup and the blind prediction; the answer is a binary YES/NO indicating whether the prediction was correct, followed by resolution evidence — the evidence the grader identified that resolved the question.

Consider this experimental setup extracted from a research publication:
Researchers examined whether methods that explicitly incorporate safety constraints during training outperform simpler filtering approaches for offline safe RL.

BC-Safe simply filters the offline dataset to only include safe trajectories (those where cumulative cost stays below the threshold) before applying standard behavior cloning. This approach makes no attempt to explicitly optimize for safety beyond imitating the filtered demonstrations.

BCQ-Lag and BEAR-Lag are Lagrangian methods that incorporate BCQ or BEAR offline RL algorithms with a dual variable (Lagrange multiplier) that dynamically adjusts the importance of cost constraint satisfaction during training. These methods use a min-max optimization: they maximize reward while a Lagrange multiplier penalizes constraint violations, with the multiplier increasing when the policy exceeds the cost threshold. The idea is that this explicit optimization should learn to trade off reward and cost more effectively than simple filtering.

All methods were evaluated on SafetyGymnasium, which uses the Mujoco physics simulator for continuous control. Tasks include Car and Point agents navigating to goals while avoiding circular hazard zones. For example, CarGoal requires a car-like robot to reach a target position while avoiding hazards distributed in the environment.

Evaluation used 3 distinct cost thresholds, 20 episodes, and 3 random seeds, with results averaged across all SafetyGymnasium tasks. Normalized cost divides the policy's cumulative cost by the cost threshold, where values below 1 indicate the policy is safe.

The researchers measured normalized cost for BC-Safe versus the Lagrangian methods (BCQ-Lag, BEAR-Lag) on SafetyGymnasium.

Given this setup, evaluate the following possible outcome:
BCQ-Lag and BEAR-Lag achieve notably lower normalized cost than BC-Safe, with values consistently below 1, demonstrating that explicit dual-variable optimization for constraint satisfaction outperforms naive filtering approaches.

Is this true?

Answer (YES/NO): NO